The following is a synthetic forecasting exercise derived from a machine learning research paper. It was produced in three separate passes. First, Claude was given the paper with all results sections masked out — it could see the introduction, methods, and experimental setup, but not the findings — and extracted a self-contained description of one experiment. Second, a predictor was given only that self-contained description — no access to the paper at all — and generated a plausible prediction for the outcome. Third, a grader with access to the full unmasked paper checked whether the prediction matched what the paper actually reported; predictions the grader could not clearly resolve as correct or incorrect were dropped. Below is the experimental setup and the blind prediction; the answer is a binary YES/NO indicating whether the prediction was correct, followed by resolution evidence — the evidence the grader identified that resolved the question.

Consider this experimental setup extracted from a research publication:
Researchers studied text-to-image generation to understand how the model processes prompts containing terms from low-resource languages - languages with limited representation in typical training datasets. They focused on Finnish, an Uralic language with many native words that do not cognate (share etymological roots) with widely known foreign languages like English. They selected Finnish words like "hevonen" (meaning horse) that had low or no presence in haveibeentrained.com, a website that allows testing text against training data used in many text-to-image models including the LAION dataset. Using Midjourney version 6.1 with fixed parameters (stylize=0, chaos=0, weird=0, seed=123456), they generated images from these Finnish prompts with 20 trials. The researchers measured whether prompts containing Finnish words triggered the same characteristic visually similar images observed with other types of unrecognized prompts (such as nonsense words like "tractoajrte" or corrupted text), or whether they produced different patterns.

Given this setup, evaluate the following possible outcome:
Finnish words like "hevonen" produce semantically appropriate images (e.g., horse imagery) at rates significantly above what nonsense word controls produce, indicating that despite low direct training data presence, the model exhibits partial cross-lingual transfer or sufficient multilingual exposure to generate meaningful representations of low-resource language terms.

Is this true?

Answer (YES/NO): NO